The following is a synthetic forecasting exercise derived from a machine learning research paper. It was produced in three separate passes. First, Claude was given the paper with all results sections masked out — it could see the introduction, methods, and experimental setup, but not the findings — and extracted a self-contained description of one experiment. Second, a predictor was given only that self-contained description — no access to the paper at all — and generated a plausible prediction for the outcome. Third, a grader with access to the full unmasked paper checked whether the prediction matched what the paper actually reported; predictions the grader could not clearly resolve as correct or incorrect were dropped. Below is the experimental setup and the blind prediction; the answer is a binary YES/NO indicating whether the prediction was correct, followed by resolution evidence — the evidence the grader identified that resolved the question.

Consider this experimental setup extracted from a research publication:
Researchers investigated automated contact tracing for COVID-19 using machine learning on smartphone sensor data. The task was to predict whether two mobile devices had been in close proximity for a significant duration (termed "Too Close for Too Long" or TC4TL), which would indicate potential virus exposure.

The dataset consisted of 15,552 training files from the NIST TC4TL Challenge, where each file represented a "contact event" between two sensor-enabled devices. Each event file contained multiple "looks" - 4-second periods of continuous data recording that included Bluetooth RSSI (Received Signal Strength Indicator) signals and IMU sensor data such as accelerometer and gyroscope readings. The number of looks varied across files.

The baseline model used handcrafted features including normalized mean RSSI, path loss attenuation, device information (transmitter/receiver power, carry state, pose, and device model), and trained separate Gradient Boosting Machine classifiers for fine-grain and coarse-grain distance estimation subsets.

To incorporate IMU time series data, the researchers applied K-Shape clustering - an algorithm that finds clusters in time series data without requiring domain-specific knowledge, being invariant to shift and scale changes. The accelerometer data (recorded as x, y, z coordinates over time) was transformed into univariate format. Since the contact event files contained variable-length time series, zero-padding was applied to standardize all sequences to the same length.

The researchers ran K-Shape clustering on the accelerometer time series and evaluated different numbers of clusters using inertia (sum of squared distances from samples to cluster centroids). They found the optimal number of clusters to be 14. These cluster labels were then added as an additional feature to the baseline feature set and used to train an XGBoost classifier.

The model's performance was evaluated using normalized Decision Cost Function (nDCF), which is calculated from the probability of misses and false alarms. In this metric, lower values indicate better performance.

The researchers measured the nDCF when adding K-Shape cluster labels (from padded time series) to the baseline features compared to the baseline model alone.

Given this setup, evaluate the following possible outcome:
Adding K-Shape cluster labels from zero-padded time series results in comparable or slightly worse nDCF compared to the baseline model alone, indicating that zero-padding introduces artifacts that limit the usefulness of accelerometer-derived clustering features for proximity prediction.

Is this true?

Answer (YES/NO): NO